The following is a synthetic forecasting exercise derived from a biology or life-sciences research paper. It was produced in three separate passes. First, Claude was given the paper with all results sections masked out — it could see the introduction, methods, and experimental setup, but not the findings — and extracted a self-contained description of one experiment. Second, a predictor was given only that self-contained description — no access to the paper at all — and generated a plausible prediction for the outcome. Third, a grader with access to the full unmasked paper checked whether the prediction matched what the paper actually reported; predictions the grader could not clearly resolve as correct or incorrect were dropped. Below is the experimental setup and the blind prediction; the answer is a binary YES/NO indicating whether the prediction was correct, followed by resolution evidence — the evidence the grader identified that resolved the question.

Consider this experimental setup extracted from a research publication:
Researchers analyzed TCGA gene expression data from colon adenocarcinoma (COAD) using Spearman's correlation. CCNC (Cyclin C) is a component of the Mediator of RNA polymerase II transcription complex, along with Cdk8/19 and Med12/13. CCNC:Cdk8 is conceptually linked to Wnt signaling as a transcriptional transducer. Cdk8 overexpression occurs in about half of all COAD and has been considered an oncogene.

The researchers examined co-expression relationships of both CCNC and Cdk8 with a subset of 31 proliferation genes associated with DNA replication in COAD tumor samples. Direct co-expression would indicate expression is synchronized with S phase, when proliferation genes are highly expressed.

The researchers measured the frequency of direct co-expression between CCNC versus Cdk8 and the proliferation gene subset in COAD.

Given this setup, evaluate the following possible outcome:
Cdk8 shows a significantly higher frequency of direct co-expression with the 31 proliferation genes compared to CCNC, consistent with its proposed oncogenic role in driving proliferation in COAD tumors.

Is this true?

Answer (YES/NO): NO